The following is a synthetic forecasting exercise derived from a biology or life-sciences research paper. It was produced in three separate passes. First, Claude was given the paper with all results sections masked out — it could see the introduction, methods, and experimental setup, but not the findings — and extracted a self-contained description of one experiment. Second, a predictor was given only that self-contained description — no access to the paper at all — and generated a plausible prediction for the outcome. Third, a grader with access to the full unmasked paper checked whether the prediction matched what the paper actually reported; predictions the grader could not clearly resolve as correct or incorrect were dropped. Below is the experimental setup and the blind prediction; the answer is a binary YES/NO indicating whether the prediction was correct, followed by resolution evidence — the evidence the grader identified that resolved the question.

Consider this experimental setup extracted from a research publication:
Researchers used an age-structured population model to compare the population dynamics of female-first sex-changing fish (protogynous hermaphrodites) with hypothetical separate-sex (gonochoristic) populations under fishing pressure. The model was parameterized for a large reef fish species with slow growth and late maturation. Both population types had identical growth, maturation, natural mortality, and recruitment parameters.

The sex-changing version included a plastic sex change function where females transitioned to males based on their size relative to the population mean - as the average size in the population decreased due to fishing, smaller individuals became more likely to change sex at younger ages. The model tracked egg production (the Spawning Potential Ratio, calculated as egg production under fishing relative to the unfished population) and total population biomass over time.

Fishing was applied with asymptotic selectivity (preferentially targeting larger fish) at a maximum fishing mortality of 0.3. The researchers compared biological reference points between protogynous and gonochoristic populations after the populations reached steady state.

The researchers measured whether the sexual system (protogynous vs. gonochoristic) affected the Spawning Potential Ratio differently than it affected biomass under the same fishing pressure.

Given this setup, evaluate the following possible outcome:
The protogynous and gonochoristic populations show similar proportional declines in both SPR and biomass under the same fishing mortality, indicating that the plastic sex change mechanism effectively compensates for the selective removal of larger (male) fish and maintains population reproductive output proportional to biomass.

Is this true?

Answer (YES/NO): NO